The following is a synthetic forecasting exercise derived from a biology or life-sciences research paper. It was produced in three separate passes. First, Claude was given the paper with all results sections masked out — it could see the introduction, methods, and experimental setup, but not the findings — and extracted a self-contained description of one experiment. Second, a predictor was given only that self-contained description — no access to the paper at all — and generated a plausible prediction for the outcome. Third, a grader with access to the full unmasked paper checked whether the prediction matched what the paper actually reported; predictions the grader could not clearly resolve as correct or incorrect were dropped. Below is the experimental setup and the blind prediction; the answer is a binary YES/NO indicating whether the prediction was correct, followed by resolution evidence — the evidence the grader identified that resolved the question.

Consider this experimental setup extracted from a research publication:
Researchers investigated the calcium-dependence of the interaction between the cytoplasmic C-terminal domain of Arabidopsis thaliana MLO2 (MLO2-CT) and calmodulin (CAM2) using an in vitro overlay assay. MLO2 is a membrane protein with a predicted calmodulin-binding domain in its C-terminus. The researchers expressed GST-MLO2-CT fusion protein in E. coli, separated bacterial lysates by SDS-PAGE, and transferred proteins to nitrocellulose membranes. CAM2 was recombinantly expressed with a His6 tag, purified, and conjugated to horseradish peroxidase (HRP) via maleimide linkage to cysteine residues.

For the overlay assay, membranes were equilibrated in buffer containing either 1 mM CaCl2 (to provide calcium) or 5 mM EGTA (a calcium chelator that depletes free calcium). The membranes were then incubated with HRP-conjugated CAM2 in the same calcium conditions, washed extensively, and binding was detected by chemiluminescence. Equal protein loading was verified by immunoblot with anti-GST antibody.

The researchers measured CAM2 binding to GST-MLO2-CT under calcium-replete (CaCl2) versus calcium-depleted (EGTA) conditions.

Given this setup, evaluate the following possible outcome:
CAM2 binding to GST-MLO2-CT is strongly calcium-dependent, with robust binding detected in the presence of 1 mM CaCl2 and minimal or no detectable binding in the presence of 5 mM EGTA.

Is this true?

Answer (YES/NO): YES